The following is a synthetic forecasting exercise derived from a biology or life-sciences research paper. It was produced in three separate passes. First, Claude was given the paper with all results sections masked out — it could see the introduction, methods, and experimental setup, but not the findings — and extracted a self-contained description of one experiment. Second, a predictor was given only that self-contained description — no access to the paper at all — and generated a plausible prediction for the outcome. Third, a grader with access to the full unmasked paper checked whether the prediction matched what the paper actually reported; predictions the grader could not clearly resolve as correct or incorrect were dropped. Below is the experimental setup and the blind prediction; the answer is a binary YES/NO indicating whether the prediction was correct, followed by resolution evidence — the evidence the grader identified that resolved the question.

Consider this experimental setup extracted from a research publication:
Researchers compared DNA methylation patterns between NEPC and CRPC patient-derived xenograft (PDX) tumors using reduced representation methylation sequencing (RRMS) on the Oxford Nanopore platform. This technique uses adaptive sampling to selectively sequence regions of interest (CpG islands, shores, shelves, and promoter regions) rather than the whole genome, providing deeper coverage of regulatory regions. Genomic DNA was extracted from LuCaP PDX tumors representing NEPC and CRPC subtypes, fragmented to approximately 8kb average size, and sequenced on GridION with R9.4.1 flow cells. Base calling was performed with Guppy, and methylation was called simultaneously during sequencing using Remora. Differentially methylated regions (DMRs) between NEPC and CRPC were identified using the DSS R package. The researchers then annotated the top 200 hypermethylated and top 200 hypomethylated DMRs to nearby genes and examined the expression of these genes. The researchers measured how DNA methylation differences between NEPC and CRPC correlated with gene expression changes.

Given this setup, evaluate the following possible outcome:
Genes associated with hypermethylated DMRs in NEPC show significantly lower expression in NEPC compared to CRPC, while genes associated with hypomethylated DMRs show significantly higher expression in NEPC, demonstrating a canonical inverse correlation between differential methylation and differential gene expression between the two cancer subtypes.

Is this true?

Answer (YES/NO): YES